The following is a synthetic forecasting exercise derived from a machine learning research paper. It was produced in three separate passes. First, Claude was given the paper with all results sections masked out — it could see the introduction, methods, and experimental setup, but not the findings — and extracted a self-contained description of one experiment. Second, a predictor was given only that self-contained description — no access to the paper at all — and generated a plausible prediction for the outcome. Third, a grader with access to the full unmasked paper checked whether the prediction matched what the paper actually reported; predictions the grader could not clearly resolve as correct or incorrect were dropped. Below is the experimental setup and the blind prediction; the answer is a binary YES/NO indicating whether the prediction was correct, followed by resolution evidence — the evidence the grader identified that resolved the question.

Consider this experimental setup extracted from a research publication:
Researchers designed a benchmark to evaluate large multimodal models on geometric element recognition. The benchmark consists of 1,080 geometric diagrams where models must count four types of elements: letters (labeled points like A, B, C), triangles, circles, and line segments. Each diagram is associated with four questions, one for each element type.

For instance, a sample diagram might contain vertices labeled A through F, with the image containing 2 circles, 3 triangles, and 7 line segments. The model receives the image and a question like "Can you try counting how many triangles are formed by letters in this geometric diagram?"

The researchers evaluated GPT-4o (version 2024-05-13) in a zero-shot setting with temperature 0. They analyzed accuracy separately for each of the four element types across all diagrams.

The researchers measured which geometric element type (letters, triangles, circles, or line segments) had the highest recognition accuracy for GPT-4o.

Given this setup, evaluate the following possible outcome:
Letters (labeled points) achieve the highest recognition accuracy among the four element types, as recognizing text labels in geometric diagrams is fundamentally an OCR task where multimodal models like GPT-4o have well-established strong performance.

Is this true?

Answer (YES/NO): NO